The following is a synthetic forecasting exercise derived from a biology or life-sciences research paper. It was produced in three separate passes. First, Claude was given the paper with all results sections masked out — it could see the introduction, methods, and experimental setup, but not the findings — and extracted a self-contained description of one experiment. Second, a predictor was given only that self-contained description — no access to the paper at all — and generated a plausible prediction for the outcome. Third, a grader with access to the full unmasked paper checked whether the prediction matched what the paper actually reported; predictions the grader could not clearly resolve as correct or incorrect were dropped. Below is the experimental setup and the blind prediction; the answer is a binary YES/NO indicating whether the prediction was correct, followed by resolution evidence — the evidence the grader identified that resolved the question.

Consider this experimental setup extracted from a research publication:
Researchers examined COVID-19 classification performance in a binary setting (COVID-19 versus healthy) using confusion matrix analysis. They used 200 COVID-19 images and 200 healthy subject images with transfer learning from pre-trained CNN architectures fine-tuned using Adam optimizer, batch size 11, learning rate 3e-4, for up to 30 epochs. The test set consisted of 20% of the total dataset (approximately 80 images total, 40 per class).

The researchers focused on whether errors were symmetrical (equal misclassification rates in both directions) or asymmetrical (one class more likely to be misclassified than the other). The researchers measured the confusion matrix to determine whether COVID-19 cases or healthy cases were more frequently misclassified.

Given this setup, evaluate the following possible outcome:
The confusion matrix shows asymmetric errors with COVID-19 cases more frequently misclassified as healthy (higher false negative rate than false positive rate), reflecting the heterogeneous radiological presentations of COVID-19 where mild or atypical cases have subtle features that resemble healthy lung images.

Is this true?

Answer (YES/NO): NO